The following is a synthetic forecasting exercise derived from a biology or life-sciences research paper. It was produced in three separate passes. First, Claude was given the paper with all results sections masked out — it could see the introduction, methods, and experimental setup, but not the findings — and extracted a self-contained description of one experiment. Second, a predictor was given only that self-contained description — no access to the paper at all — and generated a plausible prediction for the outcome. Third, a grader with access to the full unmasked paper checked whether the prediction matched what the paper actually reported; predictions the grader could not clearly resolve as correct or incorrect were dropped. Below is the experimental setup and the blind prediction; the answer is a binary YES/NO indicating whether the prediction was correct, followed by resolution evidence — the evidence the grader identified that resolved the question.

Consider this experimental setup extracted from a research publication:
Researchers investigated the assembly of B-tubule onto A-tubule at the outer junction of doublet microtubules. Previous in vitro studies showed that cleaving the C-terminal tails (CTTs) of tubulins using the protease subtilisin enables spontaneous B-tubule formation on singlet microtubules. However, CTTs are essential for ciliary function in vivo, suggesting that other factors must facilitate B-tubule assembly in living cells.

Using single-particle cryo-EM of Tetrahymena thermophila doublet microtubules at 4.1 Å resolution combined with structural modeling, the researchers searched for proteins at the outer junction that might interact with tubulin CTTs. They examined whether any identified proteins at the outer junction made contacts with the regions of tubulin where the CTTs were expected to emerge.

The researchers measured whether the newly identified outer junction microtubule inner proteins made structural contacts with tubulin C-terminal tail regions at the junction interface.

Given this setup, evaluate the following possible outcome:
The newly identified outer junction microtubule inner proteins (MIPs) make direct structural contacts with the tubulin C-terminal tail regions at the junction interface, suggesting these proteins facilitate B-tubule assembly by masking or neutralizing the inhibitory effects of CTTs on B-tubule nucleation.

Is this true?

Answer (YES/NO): YES